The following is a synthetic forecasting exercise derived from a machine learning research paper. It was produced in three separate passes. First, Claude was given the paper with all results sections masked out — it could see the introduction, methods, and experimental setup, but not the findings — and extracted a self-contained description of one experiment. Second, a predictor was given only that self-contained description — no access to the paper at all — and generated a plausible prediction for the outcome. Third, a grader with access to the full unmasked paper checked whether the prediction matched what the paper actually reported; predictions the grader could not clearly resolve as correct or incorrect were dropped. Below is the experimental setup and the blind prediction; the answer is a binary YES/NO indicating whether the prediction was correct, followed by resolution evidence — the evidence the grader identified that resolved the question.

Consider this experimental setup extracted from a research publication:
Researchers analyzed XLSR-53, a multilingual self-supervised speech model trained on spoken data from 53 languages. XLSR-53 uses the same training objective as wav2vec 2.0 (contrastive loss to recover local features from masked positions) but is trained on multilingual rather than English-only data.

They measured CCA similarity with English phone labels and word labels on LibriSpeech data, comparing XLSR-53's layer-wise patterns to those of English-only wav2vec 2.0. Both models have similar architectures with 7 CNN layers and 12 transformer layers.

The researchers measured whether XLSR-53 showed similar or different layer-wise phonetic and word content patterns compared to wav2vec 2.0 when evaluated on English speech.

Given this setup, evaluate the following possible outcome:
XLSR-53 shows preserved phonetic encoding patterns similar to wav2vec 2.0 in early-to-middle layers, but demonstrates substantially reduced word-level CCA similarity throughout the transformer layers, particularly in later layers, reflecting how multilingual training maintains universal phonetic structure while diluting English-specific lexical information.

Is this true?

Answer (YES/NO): NO